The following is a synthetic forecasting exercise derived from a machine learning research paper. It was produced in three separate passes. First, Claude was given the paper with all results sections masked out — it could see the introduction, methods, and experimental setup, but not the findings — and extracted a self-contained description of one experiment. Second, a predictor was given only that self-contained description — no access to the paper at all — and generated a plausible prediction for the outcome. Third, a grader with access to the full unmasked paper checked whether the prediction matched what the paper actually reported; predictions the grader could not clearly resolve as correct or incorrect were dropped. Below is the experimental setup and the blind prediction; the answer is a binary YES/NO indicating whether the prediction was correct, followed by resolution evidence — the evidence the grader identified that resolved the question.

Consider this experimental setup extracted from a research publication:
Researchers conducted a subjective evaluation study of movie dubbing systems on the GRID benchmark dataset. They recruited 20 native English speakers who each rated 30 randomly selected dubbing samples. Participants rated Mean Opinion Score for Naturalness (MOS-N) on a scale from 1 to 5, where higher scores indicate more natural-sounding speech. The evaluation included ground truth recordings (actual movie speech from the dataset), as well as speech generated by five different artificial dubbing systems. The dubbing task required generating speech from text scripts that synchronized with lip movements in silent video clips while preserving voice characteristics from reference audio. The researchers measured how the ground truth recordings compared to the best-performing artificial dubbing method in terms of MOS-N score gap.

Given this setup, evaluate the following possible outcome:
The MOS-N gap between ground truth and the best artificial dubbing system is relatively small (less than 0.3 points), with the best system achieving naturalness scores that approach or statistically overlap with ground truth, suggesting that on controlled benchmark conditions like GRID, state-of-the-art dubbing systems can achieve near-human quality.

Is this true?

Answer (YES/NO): NO